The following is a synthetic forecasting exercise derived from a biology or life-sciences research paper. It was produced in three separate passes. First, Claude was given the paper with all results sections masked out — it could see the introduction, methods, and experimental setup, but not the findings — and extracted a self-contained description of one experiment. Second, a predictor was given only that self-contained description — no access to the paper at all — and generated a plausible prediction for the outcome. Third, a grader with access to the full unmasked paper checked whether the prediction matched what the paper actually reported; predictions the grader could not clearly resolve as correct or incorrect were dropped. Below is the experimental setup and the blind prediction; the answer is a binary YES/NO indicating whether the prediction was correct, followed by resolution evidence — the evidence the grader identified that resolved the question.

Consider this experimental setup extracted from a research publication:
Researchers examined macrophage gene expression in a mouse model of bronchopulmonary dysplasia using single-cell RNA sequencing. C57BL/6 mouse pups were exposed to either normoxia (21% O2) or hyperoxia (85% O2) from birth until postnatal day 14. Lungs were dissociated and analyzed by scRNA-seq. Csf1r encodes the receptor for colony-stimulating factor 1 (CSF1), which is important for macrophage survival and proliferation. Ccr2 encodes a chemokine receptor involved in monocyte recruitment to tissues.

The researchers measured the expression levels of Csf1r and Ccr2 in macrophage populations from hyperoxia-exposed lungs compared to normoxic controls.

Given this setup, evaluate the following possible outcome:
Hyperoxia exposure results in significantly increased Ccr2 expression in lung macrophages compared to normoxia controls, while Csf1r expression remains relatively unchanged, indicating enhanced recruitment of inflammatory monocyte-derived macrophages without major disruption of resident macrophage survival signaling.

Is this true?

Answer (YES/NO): NO